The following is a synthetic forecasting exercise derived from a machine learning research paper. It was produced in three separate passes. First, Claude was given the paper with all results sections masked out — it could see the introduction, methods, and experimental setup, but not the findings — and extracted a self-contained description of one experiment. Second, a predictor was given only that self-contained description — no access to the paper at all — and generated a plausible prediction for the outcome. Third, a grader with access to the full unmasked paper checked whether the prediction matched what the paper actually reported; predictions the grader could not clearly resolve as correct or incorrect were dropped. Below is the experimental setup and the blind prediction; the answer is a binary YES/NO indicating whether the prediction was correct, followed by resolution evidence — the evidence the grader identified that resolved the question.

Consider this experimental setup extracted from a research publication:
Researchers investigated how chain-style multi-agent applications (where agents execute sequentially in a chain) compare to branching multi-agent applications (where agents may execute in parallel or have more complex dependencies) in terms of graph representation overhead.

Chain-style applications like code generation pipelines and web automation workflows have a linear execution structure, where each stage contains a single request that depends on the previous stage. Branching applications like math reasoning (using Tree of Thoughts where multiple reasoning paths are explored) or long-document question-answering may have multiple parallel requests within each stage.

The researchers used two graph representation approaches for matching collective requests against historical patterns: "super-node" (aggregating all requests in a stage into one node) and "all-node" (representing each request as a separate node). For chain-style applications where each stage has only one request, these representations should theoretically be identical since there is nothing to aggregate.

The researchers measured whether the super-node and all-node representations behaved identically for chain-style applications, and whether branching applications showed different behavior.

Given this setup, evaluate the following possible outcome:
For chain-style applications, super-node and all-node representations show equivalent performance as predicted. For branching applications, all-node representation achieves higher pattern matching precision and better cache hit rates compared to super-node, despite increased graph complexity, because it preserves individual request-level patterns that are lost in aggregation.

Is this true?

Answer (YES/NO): NO